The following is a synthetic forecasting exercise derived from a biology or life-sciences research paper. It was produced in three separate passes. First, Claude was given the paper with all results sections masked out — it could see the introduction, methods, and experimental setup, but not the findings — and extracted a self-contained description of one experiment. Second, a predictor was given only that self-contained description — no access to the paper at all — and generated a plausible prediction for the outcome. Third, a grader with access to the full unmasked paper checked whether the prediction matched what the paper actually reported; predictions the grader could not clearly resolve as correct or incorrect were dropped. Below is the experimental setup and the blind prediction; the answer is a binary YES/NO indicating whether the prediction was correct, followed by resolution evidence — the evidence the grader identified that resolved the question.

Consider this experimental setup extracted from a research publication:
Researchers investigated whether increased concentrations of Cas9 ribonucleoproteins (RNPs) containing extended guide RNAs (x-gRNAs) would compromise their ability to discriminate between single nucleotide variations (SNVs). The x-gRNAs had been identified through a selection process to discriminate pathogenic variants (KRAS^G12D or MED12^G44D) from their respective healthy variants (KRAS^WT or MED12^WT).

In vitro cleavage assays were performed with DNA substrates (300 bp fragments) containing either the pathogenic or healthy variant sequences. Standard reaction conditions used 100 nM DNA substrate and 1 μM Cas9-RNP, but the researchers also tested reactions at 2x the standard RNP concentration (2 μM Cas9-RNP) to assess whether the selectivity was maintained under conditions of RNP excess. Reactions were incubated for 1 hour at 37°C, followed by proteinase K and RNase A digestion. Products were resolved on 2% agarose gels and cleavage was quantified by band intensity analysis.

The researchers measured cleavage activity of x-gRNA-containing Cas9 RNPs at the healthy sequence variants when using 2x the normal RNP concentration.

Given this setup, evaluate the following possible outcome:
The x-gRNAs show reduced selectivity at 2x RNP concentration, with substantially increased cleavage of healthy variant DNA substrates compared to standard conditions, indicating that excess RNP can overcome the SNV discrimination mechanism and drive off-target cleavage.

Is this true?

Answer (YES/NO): NO